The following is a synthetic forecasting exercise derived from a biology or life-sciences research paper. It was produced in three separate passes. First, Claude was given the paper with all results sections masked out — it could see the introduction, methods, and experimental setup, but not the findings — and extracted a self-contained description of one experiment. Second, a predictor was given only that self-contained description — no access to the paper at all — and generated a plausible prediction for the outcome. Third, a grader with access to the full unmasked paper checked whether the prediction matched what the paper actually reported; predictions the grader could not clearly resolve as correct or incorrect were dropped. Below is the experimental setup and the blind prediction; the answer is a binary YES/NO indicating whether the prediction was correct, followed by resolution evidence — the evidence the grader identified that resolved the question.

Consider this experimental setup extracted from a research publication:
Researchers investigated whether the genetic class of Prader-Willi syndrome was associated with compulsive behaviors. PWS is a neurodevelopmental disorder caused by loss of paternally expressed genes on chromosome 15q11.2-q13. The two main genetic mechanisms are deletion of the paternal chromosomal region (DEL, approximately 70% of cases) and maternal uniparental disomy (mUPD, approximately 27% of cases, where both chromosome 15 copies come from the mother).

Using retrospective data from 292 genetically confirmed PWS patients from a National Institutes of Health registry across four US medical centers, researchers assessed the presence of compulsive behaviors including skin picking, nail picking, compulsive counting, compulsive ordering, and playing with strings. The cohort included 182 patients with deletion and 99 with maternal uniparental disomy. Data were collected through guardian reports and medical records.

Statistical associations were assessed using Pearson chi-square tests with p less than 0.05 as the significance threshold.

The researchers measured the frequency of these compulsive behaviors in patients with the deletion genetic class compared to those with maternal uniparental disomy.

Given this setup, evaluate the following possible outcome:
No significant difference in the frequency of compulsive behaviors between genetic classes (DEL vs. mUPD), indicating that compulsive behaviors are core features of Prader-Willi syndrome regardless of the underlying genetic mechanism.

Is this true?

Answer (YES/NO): NO